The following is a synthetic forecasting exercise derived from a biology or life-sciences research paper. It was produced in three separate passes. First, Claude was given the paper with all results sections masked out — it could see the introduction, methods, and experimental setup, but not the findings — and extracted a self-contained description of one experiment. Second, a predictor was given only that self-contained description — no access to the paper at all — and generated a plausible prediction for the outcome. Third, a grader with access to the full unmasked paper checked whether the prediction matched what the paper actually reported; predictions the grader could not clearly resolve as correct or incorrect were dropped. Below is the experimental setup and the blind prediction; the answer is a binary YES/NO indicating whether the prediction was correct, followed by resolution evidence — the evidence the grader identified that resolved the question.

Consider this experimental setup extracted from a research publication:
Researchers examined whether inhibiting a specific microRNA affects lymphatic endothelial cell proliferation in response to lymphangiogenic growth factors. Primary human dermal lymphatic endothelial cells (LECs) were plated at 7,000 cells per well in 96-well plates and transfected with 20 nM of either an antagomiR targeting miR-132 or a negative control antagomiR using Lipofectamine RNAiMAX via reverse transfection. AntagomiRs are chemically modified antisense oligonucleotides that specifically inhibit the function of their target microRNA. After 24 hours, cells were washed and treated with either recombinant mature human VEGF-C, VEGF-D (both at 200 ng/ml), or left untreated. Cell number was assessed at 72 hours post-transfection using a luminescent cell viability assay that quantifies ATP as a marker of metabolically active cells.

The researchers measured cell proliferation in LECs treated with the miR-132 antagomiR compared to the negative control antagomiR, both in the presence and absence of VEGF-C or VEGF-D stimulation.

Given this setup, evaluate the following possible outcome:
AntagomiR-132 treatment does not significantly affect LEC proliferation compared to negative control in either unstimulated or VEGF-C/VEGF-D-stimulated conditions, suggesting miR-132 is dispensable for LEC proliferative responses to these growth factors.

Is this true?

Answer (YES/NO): NO